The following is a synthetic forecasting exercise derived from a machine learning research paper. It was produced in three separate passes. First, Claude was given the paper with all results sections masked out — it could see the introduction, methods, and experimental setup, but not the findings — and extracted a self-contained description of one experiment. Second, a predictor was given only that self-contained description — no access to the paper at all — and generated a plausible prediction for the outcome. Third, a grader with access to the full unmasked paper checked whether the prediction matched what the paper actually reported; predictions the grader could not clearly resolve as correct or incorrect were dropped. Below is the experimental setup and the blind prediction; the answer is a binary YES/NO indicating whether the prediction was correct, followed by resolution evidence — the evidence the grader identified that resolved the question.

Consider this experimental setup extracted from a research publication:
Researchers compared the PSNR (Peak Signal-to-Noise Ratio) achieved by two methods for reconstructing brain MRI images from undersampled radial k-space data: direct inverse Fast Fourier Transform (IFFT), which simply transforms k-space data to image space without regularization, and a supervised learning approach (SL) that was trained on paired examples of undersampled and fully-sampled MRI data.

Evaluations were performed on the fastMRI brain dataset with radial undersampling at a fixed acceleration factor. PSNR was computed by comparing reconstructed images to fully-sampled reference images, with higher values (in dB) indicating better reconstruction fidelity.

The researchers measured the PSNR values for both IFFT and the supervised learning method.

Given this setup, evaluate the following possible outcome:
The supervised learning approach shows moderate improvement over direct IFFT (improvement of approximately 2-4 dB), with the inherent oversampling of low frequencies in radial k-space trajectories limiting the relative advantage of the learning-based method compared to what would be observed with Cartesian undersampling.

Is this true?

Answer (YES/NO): NO